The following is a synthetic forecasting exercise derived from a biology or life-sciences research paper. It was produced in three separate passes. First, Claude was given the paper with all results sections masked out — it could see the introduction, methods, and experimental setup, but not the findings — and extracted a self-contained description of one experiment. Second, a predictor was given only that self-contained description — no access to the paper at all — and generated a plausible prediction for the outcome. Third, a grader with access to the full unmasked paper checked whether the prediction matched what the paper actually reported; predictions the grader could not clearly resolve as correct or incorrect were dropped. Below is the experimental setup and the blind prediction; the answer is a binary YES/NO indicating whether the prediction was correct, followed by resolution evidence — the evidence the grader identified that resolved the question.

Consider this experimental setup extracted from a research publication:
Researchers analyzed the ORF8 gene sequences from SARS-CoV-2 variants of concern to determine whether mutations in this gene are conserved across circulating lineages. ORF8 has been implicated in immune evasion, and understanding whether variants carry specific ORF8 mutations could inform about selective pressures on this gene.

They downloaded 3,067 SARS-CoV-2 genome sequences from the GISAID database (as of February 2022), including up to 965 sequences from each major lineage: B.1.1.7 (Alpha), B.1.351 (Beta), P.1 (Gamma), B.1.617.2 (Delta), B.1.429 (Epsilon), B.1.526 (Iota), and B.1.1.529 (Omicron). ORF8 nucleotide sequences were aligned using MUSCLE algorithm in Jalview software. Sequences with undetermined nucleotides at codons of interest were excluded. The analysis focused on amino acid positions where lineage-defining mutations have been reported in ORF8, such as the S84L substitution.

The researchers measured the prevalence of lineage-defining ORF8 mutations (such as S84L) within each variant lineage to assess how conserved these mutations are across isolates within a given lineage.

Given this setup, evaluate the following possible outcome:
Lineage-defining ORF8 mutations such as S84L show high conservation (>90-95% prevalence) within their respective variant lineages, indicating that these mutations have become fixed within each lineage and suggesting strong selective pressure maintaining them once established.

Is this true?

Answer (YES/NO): NO